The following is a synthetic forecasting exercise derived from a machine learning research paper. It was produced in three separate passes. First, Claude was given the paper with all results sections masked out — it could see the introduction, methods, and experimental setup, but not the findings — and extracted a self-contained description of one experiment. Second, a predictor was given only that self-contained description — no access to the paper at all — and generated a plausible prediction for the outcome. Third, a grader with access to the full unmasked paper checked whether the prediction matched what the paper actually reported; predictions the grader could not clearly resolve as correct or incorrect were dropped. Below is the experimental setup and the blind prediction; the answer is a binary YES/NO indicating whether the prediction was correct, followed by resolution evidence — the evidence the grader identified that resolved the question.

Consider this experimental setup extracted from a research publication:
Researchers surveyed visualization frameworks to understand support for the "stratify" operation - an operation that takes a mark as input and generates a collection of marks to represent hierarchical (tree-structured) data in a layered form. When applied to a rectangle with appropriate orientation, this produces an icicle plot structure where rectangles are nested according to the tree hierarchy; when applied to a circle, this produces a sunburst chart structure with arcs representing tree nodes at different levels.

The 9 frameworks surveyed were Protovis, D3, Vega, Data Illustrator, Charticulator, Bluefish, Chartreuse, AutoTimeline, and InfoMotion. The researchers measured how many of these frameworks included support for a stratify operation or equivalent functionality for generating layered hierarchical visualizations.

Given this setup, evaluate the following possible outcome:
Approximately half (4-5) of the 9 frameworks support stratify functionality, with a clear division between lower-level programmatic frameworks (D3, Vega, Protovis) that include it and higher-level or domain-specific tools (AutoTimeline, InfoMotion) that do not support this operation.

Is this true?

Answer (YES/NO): NO